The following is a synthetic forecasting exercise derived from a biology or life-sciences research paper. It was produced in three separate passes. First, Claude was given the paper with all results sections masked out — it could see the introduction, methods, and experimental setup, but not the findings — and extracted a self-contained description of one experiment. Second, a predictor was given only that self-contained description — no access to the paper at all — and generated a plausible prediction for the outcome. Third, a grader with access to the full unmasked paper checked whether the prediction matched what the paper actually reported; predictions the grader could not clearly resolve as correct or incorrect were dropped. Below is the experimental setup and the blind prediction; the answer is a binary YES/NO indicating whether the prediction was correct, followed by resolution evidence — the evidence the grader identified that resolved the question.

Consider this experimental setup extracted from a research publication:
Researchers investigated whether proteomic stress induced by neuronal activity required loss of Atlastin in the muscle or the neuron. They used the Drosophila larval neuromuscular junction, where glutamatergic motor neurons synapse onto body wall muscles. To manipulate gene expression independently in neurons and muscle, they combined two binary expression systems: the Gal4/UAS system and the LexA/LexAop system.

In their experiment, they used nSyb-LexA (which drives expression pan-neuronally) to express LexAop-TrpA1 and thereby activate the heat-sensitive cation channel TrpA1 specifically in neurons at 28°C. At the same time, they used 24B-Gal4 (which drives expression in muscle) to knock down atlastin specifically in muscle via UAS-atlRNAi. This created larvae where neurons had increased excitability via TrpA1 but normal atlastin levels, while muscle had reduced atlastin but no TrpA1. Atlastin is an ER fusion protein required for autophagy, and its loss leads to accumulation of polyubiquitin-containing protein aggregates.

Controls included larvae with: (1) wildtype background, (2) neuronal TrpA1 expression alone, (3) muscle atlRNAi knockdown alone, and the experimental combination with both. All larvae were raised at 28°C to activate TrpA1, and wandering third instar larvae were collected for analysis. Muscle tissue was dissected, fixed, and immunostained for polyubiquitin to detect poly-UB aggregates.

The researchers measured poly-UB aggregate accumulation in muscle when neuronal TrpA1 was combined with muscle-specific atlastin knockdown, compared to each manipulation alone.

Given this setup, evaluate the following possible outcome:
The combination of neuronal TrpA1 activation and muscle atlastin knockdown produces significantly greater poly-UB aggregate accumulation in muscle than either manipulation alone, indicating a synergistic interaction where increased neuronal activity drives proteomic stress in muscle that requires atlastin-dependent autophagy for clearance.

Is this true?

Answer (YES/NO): YES